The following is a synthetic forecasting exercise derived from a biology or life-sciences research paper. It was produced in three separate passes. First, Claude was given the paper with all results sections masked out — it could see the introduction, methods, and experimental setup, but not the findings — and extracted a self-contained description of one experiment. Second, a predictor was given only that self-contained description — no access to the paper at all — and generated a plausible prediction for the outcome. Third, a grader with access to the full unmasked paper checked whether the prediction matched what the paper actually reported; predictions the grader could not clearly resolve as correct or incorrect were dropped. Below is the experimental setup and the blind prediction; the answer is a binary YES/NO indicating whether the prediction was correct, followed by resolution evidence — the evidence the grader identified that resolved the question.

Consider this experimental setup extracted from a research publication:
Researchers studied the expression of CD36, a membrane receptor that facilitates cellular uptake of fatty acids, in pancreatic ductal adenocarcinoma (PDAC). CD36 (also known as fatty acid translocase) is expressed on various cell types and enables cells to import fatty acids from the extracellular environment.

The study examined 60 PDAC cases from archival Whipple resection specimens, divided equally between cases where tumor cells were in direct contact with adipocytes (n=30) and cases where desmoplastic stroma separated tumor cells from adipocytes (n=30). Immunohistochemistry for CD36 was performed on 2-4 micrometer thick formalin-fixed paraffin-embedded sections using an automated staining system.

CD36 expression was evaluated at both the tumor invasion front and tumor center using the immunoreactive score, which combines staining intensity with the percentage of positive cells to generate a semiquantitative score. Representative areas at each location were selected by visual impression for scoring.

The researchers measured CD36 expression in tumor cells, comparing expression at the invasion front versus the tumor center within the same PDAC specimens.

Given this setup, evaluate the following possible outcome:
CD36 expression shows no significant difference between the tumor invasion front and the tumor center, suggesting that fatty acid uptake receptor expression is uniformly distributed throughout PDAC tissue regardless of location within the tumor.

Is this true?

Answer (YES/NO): YES